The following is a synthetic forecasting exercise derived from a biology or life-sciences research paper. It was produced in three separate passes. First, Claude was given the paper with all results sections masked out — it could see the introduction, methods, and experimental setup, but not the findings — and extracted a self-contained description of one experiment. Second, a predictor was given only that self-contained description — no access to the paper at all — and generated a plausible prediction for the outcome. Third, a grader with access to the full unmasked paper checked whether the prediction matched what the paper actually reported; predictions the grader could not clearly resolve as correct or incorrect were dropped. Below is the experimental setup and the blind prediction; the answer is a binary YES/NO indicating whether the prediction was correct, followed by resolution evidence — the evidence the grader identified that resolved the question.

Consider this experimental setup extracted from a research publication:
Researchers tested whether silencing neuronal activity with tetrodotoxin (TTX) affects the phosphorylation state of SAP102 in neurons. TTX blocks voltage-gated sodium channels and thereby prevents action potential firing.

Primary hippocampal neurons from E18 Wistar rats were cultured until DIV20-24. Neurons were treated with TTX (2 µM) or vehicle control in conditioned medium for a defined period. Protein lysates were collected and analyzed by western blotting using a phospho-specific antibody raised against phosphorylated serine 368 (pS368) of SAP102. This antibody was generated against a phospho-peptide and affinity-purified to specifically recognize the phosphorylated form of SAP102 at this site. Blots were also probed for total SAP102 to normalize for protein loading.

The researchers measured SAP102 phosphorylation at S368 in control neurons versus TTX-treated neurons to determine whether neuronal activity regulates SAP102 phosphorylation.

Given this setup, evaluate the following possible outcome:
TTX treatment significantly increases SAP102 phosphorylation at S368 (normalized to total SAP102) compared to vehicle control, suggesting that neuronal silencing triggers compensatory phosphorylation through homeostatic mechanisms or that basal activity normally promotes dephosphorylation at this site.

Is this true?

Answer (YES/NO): YES